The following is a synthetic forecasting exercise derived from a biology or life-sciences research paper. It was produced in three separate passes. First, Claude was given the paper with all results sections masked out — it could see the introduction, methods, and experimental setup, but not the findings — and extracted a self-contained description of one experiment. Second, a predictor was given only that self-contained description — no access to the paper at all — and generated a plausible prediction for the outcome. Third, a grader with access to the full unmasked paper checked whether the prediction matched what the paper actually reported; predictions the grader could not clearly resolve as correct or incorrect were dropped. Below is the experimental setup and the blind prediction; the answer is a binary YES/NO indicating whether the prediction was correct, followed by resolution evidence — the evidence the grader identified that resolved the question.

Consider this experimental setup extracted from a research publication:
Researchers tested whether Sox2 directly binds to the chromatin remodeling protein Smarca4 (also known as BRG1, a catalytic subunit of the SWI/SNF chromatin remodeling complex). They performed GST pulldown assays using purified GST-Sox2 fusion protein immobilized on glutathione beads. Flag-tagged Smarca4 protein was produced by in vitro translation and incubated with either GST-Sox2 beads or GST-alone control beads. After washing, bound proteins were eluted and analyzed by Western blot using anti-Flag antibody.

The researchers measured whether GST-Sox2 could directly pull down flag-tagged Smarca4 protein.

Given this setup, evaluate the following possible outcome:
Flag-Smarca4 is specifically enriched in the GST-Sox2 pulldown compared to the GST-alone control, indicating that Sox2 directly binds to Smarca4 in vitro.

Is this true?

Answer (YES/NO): YES